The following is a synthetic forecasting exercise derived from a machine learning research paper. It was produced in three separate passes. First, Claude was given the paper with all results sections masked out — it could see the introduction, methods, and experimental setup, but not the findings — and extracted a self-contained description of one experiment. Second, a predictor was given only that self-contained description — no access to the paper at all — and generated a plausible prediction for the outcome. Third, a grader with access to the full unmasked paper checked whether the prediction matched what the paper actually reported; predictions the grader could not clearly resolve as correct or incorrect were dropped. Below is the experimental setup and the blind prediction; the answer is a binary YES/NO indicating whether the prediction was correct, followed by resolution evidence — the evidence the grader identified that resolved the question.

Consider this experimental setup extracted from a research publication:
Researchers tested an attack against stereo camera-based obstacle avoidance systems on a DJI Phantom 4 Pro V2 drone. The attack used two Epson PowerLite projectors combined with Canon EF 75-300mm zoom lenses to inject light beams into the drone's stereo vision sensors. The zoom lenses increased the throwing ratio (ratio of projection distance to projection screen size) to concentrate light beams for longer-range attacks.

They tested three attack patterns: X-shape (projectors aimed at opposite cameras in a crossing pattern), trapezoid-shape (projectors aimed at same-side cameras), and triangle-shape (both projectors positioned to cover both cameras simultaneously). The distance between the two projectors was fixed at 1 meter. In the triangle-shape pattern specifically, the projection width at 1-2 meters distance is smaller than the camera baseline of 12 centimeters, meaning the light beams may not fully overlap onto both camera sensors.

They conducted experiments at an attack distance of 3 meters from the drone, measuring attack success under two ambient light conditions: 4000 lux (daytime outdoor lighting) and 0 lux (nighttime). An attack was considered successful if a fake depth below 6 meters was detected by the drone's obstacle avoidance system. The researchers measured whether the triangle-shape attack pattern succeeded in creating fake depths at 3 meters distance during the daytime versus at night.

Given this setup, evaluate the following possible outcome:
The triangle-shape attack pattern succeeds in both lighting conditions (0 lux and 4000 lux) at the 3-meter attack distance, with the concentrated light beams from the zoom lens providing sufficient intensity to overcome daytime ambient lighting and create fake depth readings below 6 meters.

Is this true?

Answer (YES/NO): NO